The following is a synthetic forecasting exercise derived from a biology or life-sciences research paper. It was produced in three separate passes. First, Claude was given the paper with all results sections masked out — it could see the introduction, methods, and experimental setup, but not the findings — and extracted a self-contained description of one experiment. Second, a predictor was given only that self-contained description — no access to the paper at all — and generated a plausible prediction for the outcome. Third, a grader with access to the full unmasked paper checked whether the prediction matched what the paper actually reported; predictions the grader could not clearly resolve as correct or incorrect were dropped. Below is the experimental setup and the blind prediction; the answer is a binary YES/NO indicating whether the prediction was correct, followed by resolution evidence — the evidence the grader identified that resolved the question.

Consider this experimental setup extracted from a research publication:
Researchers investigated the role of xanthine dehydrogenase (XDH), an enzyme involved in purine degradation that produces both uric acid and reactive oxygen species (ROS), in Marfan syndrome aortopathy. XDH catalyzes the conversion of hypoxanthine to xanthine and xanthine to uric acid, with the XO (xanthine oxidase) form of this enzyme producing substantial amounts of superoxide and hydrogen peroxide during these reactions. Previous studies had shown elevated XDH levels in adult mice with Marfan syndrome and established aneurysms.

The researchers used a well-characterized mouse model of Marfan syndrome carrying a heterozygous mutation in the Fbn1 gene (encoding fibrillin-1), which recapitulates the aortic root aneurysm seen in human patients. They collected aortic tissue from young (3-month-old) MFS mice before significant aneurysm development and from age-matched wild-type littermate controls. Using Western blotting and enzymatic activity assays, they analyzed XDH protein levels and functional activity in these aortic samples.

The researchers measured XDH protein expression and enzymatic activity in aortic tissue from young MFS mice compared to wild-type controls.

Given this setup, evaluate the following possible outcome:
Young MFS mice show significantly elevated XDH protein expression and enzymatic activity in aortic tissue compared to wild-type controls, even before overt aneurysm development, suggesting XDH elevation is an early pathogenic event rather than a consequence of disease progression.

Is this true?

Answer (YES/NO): YES